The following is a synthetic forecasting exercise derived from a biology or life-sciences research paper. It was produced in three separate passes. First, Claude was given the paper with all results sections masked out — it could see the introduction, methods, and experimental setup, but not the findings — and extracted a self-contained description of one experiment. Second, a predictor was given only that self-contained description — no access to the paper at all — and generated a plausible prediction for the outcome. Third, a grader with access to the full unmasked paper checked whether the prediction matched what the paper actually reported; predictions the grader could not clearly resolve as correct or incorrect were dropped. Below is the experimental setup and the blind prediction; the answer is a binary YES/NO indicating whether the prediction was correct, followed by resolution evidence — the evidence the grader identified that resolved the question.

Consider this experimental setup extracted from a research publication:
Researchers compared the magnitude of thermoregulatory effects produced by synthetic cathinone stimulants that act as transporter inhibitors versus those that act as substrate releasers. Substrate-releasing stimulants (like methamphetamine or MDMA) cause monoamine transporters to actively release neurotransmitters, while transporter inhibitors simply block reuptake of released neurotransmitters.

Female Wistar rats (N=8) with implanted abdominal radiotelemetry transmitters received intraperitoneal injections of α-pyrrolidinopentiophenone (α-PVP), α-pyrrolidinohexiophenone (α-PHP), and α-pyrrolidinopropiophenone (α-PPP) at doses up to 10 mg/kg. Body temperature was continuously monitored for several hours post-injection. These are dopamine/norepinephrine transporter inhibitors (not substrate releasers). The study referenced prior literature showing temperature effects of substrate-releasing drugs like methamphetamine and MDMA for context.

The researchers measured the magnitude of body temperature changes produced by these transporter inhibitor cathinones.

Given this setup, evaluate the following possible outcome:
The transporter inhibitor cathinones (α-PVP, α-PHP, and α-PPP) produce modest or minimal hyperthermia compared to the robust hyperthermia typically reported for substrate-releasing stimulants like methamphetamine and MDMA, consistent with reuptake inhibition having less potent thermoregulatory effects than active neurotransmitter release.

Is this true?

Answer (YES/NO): NO